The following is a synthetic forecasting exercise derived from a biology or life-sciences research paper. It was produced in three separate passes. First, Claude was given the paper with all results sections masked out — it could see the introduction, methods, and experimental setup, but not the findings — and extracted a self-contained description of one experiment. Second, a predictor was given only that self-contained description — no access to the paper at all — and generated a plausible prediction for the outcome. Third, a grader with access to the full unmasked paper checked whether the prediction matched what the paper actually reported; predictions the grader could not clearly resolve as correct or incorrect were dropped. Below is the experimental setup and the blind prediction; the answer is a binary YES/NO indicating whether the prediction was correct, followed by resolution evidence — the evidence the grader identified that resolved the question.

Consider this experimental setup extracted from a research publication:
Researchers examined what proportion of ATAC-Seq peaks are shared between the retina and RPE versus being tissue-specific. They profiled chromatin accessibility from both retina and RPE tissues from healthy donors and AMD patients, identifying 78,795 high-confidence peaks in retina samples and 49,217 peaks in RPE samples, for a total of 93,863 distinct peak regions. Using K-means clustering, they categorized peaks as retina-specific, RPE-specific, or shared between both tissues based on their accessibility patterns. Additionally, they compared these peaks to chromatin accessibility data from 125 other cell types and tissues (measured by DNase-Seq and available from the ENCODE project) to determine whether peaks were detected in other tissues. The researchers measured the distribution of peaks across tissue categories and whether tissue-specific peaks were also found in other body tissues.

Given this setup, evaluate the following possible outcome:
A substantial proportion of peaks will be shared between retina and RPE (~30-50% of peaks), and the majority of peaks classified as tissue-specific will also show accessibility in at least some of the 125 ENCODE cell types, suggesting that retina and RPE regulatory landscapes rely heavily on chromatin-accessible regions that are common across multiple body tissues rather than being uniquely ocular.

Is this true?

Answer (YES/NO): NO